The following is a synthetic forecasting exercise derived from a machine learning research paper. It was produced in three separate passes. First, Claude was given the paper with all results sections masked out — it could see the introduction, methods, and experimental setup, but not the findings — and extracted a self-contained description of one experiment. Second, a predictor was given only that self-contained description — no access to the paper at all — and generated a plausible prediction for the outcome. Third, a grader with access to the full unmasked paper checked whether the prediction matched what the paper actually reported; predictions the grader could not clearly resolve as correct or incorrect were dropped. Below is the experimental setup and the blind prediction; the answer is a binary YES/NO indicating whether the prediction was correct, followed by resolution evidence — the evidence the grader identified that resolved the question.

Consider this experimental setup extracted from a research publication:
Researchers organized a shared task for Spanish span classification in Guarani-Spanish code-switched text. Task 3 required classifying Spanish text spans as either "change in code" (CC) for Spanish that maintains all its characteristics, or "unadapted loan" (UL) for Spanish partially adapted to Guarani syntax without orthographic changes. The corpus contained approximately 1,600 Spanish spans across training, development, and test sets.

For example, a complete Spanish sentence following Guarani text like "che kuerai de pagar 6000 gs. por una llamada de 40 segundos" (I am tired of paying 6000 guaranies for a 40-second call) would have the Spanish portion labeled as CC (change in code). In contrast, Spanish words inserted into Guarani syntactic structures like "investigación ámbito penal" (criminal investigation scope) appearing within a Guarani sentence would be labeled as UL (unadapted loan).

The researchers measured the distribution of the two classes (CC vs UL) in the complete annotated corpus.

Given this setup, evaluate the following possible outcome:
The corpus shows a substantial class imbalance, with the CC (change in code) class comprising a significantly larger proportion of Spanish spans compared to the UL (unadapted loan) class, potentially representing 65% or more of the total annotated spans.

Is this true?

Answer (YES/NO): NO